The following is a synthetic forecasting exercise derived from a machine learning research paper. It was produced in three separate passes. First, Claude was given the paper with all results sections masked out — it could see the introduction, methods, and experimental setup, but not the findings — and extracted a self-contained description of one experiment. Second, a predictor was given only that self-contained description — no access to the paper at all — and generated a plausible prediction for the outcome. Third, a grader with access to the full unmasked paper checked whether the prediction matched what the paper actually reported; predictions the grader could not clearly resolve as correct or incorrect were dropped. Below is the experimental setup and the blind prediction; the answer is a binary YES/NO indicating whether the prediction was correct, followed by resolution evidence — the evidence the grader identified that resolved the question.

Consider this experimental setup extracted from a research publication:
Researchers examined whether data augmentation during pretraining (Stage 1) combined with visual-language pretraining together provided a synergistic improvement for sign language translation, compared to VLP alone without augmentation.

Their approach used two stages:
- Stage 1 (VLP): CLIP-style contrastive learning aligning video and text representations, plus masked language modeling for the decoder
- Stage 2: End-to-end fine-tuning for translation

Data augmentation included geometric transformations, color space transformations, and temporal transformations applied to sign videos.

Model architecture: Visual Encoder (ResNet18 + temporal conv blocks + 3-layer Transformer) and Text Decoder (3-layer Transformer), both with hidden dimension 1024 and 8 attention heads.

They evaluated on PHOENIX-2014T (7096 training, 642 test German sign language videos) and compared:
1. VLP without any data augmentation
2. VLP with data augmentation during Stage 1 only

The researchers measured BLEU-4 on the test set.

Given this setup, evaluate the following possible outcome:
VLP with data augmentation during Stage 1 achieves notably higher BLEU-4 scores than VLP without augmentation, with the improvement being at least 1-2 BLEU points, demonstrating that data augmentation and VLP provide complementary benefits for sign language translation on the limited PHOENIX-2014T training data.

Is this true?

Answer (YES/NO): YES